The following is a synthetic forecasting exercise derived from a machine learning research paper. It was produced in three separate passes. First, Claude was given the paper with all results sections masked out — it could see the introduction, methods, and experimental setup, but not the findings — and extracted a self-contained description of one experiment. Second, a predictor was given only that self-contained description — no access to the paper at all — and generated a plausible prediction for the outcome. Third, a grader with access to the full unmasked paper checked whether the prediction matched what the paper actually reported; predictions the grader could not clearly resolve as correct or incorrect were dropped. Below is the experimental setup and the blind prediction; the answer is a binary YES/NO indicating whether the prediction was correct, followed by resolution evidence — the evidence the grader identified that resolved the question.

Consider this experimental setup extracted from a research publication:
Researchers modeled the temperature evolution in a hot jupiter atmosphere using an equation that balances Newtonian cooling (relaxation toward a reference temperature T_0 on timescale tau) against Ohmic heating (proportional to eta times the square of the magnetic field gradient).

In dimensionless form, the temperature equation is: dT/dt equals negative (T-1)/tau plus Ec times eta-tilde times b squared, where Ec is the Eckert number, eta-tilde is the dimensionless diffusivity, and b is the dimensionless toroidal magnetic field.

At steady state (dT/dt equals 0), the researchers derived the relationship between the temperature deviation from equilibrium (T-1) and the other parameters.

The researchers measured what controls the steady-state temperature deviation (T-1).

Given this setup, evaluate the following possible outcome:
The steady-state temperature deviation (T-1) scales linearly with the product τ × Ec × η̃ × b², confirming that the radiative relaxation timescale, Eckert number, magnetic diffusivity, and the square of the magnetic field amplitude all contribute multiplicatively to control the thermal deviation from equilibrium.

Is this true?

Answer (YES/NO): YES